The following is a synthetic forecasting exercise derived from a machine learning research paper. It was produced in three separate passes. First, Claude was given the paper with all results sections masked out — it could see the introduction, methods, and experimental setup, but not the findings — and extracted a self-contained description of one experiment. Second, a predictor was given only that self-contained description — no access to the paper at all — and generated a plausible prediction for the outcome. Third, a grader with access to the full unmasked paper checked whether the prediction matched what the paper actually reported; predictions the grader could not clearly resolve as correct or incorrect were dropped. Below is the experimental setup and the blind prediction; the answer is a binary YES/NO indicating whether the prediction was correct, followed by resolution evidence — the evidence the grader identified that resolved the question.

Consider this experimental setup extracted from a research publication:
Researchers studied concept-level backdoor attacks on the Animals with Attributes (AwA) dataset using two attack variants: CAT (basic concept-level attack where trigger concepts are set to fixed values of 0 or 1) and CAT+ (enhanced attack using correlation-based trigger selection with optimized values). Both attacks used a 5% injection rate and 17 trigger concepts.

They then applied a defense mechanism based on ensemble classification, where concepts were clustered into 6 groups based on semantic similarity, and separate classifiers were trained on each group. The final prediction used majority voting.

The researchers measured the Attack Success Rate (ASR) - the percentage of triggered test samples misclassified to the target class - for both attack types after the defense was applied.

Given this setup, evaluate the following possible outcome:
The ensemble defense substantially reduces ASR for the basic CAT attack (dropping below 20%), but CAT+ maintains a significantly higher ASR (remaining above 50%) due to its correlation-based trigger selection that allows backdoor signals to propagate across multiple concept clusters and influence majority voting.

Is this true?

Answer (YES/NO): NO